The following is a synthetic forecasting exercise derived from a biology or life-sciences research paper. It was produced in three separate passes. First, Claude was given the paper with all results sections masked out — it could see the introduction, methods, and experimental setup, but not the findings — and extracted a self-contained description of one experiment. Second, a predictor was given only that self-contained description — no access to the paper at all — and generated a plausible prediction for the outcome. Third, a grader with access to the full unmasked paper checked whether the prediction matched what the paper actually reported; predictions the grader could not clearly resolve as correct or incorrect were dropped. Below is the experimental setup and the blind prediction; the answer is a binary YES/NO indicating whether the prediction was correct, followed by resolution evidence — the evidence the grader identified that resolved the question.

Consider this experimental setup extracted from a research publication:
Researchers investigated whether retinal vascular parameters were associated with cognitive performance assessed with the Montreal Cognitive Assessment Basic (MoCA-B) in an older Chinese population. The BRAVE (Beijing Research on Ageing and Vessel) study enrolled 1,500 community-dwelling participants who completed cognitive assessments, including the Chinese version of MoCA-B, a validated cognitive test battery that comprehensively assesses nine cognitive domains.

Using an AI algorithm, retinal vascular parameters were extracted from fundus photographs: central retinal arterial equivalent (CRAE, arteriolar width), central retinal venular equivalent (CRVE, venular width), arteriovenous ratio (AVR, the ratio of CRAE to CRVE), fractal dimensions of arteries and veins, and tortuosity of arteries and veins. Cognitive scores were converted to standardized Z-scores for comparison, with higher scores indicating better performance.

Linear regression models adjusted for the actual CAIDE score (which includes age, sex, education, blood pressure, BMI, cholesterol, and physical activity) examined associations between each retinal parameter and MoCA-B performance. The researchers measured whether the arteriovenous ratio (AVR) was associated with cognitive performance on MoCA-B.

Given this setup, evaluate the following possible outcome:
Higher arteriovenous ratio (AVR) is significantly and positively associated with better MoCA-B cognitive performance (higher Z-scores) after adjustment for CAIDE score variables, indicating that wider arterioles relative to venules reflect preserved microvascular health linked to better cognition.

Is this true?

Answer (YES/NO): NO